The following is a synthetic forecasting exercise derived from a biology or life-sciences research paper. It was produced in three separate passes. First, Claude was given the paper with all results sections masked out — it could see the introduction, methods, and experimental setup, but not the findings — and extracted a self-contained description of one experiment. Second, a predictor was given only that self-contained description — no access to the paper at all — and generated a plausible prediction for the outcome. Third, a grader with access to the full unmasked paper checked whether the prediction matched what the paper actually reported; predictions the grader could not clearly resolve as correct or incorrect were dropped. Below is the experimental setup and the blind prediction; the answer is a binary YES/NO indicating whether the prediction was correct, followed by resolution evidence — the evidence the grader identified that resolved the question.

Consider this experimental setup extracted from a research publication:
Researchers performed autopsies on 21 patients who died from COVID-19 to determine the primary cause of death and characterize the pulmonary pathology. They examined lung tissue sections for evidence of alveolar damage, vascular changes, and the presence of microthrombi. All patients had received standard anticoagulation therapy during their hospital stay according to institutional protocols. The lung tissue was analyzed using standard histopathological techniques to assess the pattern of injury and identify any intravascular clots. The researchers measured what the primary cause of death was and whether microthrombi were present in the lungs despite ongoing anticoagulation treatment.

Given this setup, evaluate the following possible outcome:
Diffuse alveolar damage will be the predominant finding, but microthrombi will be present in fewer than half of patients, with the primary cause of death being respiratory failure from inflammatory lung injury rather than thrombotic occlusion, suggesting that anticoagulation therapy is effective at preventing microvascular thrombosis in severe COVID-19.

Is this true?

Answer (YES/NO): NO